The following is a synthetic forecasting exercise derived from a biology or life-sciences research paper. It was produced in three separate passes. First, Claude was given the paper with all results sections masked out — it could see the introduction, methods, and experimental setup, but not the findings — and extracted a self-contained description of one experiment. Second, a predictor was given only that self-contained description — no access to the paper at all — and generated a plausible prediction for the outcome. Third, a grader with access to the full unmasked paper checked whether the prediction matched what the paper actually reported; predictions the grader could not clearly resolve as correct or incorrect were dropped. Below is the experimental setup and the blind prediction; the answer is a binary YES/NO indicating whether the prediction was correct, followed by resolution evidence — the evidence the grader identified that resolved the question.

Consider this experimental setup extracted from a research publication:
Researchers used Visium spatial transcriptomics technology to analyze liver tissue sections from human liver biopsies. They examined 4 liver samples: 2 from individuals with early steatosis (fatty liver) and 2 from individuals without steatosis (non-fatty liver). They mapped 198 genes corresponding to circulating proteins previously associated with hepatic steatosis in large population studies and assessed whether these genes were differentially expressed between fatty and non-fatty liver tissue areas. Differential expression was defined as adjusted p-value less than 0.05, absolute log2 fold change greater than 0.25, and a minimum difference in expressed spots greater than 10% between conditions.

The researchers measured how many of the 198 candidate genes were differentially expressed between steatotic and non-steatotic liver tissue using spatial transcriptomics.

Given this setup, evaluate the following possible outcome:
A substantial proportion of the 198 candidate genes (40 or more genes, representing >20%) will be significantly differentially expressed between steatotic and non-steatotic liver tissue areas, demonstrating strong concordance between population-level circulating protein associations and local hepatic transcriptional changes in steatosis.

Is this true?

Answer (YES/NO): NO